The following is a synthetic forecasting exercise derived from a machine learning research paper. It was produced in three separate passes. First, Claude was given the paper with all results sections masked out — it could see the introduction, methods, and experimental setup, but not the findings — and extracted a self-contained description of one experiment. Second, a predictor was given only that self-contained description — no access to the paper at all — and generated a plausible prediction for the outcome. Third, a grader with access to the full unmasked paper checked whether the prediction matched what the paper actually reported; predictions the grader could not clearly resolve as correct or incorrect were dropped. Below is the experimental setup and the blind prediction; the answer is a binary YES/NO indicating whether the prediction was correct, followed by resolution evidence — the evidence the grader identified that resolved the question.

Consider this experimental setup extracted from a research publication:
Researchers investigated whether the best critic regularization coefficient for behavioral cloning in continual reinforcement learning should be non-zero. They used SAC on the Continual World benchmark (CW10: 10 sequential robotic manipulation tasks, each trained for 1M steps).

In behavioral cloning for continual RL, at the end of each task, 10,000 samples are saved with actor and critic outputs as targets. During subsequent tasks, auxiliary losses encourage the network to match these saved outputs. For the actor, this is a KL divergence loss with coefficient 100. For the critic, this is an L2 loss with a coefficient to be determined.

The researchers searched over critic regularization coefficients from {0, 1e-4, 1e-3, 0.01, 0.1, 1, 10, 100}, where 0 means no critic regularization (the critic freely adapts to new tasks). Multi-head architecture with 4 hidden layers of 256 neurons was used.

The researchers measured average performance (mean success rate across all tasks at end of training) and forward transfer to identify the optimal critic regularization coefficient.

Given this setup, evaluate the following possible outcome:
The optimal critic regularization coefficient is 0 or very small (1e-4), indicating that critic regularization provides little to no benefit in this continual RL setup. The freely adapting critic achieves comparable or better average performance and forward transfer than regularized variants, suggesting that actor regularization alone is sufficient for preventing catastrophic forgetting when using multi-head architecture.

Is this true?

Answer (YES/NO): YES